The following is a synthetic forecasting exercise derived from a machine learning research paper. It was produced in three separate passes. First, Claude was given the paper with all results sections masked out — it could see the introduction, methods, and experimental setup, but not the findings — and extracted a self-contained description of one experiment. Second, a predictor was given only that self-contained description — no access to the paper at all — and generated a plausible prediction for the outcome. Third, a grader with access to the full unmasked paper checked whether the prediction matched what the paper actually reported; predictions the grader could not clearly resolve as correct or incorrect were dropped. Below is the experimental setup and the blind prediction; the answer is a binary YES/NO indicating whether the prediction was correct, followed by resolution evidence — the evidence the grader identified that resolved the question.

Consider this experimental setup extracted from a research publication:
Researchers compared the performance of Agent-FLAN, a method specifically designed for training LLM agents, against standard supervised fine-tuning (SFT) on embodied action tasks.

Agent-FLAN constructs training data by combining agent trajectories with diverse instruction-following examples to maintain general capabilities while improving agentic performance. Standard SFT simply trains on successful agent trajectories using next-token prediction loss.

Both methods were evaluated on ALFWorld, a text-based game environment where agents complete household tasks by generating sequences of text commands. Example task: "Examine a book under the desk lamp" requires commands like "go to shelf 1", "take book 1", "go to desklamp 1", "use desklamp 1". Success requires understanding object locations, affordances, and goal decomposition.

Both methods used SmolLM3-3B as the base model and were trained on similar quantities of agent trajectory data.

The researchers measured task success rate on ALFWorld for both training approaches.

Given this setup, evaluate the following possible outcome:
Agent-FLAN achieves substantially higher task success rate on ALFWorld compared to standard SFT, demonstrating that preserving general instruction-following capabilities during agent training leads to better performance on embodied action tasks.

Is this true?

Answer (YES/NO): NO